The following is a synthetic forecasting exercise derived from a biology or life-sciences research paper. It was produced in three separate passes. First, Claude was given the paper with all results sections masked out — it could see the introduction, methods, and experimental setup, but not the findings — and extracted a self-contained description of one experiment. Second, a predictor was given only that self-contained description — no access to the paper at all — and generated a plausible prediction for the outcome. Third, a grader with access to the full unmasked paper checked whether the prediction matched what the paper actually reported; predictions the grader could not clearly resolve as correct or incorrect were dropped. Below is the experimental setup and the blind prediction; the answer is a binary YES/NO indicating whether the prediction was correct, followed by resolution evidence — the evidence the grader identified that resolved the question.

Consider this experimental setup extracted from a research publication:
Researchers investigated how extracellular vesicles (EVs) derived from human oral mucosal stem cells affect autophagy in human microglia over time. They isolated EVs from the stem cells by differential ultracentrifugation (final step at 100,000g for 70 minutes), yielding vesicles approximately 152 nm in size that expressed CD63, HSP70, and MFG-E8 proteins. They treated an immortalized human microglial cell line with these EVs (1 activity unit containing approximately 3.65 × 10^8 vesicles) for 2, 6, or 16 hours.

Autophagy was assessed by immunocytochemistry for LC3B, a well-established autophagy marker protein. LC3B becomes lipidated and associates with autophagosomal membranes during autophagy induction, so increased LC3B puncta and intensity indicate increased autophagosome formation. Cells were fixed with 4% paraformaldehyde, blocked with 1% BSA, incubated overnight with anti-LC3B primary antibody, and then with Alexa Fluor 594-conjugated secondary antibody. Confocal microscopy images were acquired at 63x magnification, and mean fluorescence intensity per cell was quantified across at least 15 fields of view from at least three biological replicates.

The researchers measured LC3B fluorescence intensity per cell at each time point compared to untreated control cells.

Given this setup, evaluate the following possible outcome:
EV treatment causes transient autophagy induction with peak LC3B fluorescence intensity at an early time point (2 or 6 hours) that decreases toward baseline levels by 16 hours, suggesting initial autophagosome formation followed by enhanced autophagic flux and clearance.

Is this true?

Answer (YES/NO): NO